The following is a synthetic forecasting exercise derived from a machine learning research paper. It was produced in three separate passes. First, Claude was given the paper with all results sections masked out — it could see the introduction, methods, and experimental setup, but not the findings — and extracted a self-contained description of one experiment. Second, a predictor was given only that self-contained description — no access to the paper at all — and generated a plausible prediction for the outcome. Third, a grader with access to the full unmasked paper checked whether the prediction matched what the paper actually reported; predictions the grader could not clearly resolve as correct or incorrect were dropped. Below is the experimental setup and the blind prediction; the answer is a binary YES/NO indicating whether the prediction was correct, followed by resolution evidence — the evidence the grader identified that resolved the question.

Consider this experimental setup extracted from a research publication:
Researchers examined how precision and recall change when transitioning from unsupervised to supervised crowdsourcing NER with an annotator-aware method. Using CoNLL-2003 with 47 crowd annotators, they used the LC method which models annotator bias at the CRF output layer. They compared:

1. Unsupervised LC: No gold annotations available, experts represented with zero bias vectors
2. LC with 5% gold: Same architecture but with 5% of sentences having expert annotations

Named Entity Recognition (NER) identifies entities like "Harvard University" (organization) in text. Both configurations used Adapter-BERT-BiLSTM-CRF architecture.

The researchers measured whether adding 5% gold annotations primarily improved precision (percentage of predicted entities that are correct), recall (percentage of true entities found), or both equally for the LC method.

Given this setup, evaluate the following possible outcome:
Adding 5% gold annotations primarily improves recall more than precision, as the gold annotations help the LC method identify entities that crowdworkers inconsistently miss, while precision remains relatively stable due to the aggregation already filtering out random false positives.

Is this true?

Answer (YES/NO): YES